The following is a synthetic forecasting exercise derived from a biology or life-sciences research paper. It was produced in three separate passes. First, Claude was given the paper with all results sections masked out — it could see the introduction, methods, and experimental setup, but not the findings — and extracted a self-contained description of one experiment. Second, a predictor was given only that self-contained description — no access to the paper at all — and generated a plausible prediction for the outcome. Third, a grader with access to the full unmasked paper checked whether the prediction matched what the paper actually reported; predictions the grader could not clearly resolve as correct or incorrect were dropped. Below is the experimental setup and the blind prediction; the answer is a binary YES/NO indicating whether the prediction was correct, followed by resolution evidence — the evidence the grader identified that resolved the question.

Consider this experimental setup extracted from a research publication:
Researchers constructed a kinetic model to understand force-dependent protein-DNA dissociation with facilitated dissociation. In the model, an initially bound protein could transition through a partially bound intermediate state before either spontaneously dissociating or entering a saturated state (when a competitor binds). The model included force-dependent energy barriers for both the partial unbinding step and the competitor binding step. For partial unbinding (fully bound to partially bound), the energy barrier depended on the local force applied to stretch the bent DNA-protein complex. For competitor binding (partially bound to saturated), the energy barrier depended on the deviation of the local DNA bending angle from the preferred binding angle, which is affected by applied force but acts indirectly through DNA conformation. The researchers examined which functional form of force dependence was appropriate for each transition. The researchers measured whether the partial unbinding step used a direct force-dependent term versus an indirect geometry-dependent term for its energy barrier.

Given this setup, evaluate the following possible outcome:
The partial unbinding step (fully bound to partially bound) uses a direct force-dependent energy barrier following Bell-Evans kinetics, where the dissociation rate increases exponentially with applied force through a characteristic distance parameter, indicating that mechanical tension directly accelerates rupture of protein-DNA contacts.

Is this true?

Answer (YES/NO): YES